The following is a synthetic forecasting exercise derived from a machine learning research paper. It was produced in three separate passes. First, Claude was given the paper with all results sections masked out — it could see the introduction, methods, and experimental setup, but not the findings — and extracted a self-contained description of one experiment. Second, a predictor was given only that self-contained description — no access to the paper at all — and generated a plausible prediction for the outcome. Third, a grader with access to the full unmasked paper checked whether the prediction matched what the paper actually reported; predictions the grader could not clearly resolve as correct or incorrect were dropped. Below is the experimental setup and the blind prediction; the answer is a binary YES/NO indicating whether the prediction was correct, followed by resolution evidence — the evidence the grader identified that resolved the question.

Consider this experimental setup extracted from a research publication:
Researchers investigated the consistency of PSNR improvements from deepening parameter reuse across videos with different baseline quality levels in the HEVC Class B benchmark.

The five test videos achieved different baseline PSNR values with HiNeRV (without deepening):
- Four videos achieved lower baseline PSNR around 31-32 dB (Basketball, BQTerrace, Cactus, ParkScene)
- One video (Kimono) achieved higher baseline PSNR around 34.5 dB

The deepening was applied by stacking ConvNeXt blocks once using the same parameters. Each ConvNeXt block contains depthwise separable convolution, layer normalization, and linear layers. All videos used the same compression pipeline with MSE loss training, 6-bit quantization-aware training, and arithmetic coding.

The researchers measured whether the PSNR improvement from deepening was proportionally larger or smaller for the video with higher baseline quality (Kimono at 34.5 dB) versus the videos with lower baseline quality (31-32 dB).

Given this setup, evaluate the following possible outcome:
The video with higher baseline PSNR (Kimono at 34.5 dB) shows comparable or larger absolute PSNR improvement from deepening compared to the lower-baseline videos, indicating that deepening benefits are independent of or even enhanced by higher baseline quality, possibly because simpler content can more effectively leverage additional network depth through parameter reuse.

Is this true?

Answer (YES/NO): YES